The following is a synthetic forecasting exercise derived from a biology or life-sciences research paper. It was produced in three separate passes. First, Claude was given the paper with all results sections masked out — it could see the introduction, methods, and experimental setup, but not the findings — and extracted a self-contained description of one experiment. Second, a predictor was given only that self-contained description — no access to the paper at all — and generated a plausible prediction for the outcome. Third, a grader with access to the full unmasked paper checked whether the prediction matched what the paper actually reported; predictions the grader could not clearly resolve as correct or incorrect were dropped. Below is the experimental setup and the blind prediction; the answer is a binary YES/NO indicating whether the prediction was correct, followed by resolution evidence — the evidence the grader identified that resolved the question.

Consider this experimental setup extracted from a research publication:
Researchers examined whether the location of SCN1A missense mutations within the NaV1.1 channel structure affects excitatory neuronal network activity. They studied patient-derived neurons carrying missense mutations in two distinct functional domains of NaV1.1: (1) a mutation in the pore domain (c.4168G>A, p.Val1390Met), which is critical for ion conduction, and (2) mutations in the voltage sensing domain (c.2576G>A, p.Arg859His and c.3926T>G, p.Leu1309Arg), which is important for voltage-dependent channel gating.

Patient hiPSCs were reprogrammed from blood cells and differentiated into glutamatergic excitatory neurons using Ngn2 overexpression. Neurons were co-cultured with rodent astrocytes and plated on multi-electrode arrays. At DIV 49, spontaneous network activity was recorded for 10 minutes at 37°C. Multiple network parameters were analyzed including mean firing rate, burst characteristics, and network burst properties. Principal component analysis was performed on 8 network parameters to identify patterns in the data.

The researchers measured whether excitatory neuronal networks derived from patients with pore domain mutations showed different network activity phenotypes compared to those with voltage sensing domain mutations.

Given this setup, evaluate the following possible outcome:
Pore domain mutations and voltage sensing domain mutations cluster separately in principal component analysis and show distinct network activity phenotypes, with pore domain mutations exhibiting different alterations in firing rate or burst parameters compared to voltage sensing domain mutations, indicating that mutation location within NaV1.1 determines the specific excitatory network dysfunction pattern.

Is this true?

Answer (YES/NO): YES